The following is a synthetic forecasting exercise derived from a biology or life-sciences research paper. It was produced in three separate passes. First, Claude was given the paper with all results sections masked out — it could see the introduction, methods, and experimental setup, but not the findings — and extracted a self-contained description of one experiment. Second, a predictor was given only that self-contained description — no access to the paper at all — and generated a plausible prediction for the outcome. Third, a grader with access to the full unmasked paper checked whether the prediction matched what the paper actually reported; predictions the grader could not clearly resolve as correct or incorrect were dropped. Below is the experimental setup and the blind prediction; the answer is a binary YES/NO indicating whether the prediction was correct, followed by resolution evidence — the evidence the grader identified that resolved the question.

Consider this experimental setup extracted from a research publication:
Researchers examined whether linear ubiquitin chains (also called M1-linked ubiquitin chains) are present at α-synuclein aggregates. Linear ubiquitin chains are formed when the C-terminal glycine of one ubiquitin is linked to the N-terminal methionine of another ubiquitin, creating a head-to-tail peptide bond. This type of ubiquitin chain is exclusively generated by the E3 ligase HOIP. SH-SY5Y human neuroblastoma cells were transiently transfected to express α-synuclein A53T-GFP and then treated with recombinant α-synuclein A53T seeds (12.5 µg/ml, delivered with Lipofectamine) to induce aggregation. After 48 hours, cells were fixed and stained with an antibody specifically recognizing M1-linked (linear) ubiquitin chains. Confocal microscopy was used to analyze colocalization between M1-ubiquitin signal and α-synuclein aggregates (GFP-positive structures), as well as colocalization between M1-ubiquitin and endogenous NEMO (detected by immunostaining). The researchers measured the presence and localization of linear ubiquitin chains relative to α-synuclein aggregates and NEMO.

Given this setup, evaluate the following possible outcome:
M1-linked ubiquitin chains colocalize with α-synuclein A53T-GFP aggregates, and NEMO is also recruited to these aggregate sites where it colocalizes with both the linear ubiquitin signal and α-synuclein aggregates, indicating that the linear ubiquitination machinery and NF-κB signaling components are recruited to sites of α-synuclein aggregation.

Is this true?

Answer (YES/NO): YES